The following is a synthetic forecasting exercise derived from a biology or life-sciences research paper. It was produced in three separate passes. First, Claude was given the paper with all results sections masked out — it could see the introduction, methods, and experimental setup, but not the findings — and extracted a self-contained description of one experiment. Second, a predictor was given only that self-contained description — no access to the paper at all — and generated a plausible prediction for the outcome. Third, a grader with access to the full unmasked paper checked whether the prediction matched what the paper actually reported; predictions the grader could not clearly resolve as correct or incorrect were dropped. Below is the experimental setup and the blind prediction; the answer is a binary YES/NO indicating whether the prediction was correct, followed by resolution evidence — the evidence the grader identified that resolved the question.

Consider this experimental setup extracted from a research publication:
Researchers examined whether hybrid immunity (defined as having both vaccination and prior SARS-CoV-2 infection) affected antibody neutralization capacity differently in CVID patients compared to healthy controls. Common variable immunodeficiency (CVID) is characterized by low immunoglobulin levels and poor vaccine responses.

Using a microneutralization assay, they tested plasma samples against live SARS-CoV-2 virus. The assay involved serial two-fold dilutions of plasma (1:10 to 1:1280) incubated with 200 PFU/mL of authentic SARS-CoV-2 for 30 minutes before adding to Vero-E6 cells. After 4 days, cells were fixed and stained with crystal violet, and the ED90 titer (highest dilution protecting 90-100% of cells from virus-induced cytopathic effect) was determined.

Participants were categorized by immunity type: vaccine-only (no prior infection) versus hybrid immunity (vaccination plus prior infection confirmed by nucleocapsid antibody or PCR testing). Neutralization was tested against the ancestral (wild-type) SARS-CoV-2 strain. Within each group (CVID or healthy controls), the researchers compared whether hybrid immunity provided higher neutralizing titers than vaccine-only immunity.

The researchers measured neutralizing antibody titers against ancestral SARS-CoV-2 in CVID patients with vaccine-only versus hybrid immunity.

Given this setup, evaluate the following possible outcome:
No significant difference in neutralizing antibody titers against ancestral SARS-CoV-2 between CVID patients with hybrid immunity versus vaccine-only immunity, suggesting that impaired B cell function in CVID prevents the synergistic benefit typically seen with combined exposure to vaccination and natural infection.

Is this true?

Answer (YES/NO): YES